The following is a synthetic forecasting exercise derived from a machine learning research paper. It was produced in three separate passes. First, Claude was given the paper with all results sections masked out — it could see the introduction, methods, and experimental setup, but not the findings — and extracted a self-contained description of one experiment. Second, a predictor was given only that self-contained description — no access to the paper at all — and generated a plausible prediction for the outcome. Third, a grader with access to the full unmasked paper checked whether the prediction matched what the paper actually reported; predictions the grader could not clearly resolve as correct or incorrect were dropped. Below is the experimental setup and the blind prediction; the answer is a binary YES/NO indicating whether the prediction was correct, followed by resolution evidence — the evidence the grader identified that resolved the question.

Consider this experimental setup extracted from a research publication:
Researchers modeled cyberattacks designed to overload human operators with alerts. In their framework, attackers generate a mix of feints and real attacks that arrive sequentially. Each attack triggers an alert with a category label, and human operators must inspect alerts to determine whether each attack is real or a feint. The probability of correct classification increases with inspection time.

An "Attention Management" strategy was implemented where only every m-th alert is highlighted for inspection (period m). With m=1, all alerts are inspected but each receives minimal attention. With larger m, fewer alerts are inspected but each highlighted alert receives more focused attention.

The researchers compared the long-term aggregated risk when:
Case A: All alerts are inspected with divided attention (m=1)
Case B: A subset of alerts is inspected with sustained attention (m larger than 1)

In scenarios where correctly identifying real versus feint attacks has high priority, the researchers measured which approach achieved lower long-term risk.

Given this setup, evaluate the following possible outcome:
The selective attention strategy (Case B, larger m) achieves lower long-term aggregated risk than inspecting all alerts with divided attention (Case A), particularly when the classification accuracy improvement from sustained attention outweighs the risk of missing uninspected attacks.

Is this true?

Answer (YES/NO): YES